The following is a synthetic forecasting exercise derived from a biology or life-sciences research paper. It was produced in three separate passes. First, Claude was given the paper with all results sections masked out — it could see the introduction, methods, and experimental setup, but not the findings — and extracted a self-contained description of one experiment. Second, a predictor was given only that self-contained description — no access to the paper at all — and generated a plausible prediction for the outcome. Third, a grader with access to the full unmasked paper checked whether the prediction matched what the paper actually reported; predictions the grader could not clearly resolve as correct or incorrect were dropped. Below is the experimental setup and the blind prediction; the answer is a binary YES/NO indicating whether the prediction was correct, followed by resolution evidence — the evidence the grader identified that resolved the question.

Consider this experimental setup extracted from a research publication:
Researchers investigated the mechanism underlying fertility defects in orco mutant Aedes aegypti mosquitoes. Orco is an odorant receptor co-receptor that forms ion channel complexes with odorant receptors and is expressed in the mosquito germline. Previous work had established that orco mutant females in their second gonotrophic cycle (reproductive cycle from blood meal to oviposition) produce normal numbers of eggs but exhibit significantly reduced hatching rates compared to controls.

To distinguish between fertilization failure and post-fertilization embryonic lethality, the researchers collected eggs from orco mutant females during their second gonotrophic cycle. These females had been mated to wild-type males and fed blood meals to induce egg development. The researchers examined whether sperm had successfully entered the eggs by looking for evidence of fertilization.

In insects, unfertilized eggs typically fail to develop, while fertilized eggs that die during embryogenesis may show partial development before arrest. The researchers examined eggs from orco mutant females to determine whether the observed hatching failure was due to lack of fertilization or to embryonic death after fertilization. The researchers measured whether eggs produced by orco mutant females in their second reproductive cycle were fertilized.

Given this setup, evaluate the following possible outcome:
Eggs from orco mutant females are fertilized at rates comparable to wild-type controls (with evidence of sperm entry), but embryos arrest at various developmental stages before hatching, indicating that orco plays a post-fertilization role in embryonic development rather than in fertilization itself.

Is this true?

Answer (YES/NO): YES